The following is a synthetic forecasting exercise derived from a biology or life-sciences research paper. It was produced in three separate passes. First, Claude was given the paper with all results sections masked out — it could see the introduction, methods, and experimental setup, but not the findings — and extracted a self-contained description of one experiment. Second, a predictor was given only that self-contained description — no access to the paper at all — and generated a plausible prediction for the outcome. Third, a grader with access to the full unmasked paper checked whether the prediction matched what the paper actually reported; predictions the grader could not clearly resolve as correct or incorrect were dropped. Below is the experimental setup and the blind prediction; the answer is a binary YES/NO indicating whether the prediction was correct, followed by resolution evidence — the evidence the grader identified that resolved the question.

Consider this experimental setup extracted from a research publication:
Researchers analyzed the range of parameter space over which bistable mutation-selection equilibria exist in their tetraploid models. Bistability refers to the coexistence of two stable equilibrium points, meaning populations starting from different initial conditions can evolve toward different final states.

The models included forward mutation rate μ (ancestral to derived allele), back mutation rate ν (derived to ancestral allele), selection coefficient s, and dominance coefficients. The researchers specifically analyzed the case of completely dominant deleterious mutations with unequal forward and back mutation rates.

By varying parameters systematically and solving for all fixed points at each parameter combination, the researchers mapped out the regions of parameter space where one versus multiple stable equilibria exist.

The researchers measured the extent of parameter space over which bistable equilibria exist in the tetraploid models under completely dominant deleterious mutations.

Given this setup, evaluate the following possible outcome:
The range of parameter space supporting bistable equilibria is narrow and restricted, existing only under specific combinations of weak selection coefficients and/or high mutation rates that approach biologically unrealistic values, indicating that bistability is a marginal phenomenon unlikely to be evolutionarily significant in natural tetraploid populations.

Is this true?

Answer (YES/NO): NO